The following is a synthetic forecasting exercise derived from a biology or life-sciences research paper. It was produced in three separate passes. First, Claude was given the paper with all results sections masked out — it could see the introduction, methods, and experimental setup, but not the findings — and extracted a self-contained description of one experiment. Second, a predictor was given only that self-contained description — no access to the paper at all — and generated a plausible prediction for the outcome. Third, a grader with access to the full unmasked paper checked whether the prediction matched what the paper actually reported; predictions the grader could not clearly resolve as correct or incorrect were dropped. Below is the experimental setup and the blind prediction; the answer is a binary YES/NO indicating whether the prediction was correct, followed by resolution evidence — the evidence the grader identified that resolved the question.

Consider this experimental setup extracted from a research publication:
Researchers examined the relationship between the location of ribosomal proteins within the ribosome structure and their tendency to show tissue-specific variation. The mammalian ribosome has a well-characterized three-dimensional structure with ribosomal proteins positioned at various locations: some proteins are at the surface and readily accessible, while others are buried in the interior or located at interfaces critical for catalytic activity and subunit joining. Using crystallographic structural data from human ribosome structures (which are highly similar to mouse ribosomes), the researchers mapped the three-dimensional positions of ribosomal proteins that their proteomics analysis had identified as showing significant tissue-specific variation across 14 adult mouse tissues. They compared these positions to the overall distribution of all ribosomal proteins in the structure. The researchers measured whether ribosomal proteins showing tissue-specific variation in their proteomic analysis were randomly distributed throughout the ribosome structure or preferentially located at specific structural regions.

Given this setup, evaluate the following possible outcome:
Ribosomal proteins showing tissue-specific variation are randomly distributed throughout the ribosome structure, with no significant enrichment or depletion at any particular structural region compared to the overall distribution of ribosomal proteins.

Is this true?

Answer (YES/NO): NO